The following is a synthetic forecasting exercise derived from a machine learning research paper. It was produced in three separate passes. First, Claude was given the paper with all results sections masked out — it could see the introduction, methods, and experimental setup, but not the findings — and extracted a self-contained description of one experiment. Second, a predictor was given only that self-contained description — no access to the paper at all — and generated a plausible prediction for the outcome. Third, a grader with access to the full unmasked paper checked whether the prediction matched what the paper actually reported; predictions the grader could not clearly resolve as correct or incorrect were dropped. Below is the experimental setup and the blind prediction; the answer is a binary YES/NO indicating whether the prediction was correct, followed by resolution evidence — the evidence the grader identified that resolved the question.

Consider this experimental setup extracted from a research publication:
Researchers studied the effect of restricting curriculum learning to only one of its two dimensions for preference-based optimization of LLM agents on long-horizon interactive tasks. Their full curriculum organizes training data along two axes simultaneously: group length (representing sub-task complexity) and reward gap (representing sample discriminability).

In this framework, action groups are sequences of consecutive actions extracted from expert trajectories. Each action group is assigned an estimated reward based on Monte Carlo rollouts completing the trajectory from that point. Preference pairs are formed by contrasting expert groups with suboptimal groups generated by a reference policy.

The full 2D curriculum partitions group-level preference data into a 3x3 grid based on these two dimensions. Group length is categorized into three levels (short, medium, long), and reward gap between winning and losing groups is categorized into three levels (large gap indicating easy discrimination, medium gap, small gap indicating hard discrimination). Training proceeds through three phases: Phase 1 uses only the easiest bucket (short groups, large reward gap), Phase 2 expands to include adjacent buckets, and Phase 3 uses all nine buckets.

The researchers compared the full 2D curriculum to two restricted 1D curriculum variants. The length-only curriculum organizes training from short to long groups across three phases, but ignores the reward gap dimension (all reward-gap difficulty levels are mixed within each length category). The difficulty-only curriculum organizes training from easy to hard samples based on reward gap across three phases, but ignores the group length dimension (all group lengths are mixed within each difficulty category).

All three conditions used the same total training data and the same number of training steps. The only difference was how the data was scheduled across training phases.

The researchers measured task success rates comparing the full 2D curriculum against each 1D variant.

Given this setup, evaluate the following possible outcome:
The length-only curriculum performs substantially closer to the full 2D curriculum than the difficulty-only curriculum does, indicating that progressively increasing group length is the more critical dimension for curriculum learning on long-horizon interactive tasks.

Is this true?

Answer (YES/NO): NO